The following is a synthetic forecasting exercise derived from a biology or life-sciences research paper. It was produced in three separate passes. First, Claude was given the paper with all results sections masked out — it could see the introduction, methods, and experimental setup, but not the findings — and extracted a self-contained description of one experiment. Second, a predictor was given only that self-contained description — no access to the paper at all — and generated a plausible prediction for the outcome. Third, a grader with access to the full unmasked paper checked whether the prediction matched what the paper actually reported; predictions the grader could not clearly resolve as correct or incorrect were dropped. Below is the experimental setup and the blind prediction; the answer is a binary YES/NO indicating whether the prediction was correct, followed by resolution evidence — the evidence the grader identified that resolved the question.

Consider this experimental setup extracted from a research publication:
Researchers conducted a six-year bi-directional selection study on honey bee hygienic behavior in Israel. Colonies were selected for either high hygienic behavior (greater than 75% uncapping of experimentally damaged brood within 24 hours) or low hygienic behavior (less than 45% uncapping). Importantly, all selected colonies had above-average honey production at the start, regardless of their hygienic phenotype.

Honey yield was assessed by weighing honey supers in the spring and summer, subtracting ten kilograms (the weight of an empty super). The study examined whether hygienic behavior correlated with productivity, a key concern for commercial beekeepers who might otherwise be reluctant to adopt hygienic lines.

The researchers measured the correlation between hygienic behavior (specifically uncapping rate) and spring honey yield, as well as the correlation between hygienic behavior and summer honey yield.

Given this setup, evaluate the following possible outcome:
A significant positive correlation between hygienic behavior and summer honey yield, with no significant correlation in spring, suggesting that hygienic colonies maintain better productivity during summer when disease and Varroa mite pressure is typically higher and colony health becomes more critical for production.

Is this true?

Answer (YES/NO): NO